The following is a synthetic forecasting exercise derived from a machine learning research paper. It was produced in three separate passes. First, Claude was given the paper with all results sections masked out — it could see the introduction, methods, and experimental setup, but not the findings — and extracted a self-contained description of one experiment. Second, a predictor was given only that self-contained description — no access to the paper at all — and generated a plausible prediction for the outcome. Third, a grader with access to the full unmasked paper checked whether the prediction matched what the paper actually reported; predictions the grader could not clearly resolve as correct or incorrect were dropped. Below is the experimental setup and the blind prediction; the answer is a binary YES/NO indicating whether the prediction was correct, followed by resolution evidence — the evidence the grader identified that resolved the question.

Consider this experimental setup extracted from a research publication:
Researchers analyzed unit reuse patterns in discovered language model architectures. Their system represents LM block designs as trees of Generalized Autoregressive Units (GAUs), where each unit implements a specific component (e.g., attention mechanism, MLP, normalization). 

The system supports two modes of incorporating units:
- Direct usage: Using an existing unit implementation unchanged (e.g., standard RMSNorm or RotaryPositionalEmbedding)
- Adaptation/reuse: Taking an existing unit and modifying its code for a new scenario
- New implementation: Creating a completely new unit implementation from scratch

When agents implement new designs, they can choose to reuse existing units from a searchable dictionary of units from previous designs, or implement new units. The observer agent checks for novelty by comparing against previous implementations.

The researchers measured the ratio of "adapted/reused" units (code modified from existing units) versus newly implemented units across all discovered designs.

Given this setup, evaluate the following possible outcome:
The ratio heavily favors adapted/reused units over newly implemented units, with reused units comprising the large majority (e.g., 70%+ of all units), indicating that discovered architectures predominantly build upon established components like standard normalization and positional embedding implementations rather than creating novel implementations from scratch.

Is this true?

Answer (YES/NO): NO